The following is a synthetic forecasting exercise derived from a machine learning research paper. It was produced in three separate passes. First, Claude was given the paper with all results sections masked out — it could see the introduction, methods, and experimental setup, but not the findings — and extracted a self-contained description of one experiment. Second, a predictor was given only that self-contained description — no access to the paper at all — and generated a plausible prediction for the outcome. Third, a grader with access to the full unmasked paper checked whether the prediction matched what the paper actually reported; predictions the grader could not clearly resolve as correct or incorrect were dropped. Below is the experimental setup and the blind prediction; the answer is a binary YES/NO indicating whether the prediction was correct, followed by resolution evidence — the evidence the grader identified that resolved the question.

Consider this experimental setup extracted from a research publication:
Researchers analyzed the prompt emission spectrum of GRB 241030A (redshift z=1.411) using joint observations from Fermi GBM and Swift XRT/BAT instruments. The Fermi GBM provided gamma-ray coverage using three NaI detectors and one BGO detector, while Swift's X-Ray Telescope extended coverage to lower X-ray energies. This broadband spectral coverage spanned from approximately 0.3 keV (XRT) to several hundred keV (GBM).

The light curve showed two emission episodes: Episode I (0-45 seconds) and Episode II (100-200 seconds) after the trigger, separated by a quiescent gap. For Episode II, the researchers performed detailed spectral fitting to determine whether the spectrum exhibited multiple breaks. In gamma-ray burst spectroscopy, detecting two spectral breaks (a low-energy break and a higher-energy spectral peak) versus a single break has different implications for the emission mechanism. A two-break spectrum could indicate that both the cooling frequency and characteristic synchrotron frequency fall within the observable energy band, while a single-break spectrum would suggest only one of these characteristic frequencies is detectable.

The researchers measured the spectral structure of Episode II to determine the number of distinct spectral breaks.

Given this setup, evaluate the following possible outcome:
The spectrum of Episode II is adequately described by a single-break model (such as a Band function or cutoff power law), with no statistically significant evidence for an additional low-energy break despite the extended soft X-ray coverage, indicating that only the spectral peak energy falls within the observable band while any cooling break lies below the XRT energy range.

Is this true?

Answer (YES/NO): NO